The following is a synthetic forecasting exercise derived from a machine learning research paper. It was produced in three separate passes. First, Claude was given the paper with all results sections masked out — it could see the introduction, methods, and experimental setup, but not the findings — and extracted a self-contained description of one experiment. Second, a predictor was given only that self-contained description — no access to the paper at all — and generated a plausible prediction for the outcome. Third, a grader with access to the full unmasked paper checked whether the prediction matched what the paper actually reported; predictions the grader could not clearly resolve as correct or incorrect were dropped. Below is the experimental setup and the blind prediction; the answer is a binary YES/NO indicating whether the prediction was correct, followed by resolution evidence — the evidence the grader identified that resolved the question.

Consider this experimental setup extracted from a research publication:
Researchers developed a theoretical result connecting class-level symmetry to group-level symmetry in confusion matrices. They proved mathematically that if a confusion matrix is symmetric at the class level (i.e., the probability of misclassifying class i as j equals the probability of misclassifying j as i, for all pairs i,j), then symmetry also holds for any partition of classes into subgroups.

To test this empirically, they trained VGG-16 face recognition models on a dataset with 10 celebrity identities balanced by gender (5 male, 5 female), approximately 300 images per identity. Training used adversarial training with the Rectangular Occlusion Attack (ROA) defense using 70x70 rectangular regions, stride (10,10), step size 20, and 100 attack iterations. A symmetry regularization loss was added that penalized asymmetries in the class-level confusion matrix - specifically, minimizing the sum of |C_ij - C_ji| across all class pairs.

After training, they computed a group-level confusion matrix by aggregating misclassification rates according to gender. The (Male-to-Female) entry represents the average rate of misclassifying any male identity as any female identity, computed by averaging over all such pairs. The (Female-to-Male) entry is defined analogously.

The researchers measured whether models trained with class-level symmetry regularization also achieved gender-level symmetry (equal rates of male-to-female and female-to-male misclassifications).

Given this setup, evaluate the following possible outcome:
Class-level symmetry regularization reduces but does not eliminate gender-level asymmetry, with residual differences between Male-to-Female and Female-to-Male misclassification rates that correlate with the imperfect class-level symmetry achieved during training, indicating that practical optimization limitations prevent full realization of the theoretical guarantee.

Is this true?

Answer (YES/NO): NO